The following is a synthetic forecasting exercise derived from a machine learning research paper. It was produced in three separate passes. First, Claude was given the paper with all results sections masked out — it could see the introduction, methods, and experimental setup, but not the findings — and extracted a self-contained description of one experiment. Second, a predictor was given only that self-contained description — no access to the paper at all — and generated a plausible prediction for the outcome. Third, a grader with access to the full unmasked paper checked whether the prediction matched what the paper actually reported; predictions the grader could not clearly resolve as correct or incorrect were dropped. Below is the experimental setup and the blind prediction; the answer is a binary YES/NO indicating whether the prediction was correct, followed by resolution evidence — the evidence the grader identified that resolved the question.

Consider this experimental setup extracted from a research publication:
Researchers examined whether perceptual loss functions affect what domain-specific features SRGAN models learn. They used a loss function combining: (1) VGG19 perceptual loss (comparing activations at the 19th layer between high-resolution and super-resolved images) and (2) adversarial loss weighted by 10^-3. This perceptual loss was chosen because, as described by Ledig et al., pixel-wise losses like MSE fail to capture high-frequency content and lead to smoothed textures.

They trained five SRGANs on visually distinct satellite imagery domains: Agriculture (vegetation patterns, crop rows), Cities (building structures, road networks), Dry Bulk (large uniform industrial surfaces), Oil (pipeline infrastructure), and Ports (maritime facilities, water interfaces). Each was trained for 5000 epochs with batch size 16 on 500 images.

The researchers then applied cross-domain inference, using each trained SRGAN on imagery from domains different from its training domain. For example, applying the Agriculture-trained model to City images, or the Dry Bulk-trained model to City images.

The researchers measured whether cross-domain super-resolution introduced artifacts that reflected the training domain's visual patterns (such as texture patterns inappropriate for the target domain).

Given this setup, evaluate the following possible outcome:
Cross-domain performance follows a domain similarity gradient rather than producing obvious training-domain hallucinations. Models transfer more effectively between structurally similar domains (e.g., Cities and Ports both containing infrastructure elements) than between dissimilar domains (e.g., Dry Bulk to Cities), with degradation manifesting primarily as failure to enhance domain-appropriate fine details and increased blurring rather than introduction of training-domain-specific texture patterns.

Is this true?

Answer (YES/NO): NO